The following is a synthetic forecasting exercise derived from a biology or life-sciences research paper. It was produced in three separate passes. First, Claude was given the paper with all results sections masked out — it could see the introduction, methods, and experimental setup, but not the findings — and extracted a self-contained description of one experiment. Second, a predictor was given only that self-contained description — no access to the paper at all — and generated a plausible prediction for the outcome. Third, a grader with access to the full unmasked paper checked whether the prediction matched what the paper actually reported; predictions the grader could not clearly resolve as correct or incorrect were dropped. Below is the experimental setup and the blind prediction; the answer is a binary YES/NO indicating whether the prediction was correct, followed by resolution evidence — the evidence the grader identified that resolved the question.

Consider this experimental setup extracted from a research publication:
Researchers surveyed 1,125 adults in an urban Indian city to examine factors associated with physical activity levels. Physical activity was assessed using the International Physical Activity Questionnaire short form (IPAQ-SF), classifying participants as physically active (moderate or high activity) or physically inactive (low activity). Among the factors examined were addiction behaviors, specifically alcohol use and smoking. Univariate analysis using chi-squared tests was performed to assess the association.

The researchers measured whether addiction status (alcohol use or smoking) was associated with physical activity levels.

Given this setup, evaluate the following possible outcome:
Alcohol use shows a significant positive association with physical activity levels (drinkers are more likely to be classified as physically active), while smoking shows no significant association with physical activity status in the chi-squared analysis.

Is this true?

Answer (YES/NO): NO